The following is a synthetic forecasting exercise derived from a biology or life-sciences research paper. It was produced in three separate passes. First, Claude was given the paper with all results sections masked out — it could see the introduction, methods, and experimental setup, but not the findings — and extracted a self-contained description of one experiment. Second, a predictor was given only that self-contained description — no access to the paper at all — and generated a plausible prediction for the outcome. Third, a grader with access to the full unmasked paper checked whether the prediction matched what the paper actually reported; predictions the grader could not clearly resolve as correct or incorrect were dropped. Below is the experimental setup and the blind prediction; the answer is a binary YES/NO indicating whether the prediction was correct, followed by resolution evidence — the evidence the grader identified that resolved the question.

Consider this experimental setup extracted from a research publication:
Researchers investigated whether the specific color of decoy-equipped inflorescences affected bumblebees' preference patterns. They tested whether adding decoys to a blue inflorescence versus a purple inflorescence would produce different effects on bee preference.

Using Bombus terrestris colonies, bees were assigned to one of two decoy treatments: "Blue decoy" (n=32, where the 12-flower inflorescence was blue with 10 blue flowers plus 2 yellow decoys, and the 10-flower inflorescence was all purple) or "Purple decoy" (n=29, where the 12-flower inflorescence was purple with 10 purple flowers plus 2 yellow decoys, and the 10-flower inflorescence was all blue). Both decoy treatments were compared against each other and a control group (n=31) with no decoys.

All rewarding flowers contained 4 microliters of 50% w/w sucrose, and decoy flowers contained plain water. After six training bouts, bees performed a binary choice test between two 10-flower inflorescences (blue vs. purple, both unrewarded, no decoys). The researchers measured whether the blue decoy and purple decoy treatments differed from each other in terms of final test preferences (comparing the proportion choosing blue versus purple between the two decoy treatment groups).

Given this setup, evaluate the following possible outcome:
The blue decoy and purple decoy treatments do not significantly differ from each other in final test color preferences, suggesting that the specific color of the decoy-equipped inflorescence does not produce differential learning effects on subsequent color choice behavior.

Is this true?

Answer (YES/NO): YES